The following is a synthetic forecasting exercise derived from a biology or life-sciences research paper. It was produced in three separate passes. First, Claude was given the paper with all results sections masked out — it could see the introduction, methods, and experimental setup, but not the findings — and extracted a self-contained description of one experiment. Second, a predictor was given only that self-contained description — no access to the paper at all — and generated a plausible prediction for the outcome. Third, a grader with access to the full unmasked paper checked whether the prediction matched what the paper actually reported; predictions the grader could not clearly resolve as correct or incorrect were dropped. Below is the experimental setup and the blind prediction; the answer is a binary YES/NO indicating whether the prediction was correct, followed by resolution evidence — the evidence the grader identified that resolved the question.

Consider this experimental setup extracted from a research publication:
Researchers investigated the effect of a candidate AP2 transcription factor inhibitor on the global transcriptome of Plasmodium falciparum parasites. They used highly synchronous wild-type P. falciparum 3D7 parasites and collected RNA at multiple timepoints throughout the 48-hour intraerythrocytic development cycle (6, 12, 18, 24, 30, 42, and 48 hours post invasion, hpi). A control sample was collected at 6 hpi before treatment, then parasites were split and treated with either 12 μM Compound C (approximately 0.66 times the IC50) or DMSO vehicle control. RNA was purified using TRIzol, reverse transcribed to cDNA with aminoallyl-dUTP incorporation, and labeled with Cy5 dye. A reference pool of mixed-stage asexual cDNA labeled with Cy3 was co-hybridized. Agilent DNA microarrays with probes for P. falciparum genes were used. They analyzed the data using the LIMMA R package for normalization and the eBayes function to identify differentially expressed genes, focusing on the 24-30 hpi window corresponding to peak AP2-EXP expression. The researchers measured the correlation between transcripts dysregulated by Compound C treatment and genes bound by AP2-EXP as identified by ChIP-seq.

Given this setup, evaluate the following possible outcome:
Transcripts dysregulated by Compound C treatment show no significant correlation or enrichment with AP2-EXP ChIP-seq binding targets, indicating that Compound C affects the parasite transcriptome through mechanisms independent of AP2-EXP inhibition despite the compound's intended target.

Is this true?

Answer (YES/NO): NO